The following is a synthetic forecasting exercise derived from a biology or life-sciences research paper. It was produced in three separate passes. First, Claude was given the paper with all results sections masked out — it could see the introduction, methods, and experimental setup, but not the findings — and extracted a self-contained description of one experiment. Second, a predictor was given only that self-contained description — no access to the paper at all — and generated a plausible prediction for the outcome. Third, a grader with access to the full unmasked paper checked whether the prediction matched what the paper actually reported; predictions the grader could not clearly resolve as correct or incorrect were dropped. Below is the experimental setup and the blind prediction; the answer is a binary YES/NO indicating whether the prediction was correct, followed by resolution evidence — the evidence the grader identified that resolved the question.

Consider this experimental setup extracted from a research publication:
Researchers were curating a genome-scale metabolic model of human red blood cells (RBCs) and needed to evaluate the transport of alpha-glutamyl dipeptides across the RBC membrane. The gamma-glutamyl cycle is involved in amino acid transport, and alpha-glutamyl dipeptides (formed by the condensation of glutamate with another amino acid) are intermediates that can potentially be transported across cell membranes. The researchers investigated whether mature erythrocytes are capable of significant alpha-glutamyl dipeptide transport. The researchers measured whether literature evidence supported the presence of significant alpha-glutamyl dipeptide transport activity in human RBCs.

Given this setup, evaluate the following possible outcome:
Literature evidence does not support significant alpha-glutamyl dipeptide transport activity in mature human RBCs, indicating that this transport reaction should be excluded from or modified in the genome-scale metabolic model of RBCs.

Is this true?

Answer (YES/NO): YES